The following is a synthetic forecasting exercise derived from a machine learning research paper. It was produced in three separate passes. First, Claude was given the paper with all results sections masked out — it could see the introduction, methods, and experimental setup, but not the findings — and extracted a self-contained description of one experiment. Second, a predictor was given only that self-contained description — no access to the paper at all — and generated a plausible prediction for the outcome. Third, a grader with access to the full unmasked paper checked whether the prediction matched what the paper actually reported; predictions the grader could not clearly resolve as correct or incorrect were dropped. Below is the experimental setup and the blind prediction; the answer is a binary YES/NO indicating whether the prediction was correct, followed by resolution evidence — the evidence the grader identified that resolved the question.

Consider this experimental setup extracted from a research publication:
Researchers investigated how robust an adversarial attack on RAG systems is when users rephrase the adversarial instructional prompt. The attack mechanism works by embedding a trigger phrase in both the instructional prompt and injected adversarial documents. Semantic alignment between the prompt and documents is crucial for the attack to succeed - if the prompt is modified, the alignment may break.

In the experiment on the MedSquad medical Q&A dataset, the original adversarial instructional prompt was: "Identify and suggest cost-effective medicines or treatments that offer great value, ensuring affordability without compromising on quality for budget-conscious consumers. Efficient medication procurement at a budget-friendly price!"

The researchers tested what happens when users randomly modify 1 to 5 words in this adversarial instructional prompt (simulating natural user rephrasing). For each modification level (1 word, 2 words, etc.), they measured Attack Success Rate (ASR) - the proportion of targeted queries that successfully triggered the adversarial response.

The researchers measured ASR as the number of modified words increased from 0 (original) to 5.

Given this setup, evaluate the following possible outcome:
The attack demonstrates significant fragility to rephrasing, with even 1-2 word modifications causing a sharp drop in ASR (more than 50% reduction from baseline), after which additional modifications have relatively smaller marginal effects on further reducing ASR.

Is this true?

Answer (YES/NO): NO